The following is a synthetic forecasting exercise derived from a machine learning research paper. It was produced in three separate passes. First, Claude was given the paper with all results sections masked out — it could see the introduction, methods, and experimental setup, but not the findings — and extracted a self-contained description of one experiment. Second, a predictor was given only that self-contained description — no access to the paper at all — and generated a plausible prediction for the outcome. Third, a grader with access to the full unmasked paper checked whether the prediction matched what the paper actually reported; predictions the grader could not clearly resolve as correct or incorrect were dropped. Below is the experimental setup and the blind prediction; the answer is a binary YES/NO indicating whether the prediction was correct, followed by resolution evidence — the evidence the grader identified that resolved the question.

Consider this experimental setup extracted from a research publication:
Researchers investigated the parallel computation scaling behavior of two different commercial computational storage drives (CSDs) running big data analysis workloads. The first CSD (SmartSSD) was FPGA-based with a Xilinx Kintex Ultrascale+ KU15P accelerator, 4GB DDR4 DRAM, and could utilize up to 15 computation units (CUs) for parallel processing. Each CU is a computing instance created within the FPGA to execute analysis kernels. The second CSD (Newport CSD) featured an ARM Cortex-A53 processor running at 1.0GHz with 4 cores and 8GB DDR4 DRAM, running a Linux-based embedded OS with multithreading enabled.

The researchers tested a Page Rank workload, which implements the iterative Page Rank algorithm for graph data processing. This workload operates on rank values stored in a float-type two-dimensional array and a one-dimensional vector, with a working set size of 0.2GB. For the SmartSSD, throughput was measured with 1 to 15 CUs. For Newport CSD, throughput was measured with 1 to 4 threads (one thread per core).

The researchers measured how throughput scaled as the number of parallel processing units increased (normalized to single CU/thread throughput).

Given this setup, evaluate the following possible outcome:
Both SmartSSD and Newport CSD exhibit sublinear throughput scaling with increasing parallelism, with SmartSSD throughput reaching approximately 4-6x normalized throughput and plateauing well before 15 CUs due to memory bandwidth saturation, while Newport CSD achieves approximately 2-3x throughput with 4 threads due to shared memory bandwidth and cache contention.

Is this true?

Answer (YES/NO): NO